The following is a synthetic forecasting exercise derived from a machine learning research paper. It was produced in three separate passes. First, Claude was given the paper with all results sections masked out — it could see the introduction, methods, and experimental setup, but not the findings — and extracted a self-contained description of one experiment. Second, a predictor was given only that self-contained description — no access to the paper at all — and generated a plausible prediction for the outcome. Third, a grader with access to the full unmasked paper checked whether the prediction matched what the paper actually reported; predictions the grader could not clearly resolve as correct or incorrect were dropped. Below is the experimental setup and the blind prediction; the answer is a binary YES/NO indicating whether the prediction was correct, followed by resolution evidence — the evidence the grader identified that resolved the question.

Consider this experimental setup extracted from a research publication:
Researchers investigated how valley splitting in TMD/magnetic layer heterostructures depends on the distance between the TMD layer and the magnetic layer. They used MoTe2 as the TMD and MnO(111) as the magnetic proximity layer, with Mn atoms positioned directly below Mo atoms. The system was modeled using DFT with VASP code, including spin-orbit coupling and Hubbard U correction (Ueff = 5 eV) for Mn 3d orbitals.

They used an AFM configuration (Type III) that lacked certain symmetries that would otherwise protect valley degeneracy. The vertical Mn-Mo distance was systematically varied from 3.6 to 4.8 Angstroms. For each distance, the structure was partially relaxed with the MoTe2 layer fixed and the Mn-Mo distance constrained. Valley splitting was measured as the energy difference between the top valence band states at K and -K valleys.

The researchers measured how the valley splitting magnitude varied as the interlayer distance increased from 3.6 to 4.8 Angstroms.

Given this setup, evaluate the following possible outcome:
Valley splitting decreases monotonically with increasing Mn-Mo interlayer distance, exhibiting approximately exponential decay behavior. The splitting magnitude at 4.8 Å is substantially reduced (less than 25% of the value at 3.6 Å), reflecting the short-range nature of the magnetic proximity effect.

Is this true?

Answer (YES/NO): NO